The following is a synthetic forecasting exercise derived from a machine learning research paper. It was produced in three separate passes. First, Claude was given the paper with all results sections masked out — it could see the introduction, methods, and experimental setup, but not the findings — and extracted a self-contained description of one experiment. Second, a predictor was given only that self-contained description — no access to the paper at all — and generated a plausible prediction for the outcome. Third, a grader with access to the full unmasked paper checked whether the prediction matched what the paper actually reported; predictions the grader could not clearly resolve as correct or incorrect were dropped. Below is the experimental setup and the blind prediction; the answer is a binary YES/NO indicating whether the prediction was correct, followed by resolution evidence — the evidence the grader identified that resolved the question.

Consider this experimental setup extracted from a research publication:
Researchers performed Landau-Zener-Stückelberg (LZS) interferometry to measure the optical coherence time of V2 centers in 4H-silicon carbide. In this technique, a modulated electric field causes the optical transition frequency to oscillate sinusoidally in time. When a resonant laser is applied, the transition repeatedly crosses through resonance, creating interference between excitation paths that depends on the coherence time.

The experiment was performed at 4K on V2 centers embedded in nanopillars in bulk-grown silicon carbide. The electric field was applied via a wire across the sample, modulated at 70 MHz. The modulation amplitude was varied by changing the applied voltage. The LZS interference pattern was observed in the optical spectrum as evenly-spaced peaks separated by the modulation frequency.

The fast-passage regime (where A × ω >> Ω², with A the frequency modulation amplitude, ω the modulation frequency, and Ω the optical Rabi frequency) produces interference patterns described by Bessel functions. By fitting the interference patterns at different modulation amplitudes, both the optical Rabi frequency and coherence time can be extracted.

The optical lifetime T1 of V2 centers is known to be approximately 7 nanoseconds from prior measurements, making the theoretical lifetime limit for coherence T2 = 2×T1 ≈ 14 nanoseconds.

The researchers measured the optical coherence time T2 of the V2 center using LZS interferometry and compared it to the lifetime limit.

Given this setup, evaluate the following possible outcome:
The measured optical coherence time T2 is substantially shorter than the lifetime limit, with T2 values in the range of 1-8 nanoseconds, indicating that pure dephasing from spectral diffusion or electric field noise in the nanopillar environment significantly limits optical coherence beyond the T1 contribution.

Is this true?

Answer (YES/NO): NO